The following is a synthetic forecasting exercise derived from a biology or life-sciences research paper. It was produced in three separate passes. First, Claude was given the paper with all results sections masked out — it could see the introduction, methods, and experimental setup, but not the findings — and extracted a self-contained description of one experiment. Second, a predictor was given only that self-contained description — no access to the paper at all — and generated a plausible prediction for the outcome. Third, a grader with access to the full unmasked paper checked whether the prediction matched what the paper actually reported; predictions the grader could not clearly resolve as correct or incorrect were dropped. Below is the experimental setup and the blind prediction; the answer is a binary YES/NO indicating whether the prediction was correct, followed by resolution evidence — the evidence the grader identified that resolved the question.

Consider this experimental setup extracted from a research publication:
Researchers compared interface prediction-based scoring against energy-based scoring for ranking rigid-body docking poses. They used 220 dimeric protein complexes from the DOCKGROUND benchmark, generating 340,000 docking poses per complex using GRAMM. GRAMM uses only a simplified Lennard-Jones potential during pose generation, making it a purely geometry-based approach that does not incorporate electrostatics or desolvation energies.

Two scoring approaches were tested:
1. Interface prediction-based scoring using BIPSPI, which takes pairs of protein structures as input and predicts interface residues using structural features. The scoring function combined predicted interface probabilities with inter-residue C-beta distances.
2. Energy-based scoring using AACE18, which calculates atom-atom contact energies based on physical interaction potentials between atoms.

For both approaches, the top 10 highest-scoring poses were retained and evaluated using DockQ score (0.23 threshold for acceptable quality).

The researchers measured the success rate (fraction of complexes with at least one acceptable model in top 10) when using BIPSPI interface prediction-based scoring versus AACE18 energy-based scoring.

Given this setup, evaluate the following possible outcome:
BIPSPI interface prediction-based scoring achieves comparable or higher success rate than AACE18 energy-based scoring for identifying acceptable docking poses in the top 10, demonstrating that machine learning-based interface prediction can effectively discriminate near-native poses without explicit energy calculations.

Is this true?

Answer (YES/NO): YES